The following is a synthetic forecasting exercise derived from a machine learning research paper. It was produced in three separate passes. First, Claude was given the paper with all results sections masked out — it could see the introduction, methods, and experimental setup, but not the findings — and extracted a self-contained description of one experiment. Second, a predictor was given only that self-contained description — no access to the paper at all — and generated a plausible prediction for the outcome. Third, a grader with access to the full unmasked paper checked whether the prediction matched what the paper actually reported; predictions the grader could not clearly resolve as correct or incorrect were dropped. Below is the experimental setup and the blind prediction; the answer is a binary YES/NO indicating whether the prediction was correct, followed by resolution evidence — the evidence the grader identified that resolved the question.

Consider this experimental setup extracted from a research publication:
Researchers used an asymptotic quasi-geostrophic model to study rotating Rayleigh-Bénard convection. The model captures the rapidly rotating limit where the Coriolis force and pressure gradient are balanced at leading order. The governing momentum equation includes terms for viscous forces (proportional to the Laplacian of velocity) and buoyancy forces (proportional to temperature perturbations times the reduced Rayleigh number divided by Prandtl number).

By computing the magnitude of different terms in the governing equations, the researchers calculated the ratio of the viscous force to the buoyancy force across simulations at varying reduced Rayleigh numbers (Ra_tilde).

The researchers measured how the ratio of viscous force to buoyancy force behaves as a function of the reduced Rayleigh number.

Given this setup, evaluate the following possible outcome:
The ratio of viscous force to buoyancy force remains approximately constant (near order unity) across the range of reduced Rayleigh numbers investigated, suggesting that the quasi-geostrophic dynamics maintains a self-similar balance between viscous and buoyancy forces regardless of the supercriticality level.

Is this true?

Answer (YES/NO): NO